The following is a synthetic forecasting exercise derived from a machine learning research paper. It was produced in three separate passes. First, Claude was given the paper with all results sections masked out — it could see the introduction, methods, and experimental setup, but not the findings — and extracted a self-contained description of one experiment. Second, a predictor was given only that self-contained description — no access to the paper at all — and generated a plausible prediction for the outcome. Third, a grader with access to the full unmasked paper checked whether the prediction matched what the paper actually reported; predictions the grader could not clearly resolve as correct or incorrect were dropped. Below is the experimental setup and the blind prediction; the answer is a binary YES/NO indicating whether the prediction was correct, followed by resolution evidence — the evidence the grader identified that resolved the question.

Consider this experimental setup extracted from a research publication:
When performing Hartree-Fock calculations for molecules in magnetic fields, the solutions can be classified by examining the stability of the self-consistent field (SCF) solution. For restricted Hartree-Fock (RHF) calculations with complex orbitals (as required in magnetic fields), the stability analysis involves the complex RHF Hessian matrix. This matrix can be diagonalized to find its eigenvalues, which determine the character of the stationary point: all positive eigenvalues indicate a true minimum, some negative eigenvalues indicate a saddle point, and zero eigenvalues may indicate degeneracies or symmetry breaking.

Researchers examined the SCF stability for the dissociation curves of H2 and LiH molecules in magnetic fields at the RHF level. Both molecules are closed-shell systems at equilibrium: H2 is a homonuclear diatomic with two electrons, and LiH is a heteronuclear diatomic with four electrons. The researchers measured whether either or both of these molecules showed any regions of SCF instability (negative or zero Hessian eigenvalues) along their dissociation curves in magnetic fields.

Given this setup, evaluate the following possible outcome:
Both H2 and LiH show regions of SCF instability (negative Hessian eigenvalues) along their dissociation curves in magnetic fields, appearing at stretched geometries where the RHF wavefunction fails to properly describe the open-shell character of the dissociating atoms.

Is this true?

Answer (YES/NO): NO